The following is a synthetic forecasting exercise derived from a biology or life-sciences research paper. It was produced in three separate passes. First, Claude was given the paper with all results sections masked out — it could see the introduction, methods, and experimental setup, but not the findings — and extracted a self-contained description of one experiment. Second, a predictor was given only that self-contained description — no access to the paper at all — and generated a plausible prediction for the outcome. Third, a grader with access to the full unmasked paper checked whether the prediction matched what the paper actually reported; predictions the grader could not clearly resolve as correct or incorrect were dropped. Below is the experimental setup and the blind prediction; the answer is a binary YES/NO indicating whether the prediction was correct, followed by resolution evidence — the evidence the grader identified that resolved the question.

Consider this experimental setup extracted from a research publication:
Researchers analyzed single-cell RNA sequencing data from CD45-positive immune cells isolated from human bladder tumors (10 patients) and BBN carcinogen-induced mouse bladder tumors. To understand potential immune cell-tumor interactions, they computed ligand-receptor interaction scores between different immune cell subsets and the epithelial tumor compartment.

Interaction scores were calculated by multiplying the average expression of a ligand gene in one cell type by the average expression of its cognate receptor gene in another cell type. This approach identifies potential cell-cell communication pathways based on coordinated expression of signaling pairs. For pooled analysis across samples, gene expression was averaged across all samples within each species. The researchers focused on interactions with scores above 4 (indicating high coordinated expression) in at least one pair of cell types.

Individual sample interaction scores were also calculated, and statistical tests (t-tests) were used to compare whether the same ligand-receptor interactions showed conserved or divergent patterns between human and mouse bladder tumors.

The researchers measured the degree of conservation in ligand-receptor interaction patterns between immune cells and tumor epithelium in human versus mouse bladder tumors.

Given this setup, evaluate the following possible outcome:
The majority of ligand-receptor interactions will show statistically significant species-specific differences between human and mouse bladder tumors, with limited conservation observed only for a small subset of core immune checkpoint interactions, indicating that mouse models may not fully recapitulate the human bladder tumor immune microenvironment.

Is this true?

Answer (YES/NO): NO